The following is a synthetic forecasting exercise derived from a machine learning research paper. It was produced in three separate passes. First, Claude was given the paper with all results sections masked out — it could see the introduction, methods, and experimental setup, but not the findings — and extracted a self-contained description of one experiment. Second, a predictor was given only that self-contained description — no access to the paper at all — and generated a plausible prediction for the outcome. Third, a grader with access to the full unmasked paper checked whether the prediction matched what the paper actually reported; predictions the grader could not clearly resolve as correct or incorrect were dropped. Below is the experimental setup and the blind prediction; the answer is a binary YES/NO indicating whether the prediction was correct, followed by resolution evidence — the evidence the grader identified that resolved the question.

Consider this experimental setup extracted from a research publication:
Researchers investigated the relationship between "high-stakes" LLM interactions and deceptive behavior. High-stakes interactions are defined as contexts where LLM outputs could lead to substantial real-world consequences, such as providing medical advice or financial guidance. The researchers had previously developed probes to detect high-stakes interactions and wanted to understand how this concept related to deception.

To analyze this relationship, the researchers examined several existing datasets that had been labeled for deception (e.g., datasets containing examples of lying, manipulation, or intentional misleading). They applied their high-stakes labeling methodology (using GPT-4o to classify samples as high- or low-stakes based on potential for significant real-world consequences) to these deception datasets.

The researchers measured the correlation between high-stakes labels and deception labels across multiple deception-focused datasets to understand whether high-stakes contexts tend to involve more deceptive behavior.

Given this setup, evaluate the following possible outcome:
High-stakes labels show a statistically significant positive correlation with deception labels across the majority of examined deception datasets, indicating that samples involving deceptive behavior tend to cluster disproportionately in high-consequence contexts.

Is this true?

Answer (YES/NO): NO